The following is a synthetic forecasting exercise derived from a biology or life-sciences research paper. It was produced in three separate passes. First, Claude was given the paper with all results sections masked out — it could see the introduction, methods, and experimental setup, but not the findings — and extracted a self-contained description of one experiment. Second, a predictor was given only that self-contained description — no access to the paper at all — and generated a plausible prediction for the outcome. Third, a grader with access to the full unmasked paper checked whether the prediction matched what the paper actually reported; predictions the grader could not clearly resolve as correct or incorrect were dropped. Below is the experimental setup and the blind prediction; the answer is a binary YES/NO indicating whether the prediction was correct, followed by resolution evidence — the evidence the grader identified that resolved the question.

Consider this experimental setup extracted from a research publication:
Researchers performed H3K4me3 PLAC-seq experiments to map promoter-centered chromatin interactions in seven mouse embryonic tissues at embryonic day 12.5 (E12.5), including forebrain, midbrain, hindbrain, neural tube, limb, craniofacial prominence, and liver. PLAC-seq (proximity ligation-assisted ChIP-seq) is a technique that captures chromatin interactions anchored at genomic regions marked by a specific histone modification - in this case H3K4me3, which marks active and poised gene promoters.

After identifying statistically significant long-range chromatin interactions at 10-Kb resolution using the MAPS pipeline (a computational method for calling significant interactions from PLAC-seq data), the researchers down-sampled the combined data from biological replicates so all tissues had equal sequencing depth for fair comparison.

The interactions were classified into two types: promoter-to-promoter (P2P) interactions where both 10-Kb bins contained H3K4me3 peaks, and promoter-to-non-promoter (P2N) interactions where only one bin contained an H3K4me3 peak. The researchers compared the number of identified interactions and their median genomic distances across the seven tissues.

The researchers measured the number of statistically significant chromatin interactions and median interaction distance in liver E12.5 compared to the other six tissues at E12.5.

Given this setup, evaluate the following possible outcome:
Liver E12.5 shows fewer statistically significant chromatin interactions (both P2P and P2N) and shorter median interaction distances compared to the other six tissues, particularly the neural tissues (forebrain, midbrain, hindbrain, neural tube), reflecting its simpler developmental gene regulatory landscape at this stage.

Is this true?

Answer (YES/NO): YES